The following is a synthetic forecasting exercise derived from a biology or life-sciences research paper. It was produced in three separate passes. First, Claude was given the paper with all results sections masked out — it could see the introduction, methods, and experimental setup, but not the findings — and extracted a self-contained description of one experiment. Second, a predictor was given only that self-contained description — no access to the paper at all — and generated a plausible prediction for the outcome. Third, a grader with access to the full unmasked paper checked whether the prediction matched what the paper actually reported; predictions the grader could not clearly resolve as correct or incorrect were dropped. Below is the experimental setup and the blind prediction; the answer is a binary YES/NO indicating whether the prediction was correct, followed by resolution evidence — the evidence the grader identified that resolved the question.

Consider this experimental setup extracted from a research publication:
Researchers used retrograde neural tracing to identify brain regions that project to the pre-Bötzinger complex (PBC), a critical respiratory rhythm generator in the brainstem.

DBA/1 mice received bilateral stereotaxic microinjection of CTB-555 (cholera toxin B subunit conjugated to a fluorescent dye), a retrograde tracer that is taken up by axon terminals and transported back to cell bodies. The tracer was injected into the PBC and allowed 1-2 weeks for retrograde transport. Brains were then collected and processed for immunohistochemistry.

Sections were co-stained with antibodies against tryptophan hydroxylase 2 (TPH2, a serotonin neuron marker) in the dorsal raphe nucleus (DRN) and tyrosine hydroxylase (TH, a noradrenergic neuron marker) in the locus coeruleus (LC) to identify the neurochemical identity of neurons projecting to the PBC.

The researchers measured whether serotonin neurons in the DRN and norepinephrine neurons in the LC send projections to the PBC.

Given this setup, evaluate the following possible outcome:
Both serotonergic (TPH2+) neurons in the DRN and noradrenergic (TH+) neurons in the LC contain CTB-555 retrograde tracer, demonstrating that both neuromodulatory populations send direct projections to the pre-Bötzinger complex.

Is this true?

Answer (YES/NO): YES